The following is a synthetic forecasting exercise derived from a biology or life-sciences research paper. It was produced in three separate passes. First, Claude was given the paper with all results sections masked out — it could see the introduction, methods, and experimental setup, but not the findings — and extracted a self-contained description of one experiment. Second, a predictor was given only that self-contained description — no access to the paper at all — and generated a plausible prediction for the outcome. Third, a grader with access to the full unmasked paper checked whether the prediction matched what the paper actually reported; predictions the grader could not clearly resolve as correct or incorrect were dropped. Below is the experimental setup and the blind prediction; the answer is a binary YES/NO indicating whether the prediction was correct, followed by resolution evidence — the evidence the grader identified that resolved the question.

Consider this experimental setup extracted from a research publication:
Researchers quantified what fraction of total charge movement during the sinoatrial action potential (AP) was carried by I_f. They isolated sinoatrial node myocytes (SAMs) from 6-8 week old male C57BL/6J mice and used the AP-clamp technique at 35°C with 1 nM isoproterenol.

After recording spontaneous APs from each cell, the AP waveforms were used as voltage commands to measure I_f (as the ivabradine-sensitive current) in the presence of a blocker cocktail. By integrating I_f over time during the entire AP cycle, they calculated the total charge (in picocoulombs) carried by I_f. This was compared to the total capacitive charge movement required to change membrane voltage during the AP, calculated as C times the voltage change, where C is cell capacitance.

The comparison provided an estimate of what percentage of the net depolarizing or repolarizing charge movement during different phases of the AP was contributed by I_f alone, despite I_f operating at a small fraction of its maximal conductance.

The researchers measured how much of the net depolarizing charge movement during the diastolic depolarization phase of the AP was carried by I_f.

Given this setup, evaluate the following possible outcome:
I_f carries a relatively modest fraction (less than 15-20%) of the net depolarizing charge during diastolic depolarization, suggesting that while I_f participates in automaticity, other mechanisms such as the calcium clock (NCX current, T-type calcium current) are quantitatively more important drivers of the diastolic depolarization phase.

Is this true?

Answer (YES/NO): NO